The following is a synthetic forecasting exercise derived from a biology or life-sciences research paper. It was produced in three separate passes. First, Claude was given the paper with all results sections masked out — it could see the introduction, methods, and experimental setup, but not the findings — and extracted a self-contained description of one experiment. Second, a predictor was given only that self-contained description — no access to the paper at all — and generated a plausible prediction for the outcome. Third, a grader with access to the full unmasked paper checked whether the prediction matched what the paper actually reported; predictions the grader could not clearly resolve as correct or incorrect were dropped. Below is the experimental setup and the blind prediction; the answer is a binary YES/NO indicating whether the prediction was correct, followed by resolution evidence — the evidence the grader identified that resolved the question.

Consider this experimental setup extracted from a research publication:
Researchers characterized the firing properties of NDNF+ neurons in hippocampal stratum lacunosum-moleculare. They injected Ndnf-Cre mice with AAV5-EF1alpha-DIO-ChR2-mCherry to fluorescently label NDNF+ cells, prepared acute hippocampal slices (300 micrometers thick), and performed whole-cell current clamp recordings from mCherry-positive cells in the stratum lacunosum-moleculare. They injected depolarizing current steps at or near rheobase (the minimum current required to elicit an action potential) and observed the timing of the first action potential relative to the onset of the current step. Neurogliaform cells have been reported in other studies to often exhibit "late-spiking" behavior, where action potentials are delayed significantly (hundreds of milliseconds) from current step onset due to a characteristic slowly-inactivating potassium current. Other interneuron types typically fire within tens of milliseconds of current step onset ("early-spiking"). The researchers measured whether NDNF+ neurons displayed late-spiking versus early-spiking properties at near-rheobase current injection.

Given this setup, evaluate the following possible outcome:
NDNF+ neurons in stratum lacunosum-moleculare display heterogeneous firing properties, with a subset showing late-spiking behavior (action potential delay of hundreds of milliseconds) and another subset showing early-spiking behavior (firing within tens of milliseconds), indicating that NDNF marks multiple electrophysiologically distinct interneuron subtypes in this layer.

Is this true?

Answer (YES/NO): NO